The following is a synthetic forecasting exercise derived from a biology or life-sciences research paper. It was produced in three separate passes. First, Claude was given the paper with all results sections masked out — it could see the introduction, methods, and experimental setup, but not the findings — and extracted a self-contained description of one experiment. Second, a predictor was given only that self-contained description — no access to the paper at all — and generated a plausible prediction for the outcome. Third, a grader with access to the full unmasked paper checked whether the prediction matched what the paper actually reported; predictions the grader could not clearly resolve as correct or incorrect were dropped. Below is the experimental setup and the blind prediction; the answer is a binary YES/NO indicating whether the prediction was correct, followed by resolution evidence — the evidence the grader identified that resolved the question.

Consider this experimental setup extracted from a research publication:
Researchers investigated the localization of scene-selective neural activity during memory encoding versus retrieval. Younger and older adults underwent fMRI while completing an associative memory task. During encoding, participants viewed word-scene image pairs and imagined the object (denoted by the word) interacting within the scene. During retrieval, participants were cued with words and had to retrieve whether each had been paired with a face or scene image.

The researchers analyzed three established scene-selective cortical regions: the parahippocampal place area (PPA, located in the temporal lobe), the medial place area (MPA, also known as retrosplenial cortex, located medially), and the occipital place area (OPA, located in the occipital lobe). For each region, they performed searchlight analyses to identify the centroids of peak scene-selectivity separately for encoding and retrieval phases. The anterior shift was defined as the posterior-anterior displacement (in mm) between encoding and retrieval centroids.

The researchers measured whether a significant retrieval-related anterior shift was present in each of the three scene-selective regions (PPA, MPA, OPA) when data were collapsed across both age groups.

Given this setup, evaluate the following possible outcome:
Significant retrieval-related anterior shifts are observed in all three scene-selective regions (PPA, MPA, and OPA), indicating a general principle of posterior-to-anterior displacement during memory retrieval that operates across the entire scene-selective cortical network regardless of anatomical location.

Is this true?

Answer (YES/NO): NO